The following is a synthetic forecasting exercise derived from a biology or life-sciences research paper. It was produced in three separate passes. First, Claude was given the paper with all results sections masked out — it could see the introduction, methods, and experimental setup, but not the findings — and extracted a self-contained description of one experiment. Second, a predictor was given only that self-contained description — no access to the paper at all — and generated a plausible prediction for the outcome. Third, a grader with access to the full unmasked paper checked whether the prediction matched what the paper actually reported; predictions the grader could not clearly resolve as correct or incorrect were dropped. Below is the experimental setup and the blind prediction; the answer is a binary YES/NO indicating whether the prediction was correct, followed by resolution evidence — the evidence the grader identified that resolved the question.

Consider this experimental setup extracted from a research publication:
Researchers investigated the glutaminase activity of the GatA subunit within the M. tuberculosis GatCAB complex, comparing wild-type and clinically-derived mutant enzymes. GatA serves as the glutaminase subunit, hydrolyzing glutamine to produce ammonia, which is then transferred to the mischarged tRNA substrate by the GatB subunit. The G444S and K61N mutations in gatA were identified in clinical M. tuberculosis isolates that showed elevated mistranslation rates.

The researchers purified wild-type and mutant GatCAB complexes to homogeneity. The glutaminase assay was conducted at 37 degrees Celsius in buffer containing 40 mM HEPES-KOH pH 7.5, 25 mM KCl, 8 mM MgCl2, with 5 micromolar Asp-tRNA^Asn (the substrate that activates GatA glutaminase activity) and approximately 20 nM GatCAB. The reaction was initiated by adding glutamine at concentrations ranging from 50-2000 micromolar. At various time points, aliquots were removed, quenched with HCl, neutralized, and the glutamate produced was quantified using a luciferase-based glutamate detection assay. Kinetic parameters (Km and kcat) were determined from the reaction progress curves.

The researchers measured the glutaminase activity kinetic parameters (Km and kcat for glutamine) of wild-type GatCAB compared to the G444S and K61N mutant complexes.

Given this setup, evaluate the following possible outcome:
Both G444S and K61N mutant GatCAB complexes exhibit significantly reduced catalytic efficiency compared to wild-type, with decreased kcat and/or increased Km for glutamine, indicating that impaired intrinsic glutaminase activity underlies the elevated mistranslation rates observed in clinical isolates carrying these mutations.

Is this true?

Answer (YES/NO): NO